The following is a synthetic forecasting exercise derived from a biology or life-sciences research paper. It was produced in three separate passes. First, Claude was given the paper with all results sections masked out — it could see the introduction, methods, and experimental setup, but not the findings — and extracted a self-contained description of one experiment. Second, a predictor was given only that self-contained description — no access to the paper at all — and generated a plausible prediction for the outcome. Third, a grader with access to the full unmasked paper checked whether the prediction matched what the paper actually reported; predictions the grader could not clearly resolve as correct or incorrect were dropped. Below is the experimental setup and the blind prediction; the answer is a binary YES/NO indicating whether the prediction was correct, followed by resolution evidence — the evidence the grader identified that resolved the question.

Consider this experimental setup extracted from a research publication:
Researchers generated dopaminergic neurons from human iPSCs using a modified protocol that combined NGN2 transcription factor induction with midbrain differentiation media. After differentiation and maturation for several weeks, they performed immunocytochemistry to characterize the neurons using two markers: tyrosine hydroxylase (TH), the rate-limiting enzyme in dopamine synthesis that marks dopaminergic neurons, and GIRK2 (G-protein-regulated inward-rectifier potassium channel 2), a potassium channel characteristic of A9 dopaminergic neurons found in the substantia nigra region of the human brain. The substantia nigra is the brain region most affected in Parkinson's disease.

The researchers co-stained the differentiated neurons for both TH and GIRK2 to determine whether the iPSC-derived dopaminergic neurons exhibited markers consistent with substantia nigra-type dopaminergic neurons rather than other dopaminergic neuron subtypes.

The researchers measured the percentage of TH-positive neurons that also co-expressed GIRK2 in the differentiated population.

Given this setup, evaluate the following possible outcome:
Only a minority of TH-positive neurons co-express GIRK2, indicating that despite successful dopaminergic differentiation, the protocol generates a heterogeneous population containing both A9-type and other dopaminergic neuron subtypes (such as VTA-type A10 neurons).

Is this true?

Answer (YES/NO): NO